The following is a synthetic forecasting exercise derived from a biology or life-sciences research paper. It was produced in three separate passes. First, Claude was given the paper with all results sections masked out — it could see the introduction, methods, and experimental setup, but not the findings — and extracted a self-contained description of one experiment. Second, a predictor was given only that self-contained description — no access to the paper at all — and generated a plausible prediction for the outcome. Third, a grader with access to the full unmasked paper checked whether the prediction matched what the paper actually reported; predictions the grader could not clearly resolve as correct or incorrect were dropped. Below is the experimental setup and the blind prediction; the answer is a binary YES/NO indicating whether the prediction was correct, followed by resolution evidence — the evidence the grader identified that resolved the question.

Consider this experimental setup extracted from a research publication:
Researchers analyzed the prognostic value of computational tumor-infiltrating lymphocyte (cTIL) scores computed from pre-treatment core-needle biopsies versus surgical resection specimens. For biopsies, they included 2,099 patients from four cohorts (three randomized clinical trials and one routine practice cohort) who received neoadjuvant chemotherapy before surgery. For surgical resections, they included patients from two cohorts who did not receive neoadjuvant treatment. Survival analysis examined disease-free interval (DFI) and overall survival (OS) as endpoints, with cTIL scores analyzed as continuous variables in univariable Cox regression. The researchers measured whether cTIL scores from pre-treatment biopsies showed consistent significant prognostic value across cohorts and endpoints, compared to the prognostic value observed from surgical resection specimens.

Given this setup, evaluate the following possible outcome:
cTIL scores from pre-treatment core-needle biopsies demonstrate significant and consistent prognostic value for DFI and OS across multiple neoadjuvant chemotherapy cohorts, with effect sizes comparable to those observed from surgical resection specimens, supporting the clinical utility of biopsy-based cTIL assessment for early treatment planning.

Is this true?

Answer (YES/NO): NO